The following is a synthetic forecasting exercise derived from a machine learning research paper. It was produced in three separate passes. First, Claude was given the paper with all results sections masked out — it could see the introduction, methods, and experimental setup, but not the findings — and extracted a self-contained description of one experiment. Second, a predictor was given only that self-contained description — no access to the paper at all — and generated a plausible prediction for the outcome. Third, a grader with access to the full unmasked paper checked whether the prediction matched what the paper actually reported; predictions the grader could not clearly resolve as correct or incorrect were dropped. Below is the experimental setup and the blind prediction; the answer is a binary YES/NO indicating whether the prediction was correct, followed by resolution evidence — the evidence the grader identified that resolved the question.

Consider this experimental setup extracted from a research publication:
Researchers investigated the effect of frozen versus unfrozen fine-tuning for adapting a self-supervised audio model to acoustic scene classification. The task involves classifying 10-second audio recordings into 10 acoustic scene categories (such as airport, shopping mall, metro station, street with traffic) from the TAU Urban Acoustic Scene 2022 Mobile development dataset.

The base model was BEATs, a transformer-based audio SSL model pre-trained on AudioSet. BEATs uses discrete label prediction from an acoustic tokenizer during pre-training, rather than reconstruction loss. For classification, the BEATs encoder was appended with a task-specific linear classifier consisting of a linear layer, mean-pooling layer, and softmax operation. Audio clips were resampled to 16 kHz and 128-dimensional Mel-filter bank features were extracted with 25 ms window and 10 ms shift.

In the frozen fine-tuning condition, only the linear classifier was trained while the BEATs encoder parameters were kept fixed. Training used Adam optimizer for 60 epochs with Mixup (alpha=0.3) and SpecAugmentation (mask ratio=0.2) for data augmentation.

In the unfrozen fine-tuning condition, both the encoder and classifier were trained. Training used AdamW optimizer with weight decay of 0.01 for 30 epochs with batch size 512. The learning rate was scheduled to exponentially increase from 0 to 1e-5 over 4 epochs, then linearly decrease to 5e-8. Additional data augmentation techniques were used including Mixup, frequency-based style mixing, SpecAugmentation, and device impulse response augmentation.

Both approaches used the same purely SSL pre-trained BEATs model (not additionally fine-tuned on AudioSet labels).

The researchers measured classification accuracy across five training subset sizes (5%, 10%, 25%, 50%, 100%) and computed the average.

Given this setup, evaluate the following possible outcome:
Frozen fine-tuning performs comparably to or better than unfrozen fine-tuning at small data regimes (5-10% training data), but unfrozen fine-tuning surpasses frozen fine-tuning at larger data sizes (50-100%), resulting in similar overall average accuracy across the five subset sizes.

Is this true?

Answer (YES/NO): NO